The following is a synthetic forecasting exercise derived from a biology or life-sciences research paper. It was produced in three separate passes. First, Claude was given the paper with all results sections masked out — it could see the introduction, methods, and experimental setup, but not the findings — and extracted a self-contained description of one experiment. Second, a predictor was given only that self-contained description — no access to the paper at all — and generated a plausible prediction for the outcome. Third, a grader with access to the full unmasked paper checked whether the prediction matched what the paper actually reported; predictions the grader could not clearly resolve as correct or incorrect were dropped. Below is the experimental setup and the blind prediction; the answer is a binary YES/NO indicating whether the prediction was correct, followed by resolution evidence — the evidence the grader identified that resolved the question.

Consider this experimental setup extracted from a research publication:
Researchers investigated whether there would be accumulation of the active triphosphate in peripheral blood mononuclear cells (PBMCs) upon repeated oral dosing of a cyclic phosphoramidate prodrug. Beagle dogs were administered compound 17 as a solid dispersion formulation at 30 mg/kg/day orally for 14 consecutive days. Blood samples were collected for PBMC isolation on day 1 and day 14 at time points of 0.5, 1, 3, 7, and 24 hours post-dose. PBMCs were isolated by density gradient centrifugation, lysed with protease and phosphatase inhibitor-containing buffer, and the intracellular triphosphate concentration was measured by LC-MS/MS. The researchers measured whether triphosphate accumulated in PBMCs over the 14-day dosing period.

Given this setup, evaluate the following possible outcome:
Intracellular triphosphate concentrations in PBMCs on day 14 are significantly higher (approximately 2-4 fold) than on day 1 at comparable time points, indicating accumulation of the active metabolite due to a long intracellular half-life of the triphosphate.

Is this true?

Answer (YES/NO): NO